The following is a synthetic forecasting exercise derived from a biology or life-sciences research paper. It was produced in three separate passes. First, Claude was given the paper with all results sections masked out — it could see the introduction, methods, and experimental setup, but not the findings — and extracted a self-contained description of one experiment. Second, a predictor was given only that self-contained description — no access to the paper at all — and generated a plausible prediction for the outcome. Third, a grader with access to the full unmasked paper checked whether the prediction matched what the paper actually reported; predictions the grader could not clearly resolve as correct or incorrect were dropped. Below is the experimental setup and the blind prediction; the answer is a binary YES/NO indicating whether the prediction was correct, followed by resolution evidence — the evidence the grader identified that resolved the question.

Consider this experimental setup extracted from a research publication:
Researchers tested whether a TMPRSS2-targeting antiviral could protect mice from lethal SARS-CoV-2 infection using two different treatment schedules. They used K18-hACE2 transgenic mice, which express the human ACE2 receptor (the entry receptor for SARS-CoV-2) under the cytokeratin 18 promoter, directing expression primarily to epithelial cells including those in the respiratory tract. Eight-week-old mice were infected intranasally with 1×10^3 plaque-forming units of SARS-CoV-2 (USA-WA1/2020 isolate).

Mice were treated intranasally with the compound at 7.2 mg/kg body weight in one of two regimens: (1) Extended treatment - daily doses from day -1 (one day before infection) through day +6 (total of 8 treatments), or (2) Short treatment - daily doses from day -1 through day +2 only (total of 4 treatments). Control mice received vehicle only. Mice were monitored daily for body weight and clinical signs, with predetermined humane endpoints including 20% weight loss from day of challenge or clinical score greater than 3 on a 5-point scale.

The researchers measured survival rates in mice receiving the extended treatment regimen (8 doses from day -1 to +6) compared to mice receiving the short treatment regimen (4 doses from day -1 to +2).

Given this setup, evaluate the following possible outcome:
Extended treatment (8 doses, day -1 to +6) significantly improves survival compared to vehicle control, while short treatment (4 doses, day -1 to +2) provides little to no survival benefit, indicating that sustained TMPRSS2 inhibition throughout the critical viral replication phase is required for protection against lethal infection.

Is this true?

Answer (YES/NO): NO